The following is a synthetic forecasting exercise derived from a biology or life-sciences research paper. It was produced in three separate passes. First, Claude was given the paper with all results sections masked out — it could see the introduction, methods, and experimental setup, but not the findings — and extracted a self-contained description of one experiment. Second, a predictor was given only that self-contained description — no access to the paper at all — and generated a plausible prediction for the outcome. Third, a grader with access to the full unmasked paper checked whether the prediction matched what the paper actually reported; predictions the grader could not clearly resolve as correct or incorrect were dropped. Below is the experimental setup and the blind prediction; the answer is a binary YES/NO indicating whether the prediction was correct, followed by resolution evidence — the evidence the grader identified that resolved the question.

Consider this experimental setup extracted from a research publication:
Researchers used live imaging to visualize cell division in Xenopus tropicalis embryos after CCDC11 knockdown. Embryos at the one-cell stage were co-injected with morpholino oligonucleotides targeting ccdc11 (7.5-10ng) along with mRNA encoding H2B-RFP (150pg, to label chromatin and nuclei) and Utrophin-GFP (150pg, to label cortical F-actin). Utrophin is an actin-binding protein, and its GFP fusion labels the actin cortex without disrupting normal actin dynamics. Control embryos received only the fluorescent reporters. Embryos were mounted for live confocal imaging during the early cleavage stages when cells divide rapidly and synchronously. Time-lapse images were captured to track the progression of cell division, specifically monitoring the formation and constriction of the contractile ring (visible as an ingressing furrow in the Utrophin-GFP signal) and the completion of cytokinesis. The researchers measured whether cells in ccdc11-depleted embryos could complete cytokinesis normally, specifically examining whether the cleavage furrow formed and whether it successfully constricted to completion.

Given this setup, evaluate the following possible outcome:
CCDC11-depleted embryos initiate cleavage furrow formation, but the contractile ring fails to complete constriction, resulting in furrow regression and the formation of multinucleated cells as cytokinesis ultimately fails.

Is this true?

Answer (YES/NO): YES